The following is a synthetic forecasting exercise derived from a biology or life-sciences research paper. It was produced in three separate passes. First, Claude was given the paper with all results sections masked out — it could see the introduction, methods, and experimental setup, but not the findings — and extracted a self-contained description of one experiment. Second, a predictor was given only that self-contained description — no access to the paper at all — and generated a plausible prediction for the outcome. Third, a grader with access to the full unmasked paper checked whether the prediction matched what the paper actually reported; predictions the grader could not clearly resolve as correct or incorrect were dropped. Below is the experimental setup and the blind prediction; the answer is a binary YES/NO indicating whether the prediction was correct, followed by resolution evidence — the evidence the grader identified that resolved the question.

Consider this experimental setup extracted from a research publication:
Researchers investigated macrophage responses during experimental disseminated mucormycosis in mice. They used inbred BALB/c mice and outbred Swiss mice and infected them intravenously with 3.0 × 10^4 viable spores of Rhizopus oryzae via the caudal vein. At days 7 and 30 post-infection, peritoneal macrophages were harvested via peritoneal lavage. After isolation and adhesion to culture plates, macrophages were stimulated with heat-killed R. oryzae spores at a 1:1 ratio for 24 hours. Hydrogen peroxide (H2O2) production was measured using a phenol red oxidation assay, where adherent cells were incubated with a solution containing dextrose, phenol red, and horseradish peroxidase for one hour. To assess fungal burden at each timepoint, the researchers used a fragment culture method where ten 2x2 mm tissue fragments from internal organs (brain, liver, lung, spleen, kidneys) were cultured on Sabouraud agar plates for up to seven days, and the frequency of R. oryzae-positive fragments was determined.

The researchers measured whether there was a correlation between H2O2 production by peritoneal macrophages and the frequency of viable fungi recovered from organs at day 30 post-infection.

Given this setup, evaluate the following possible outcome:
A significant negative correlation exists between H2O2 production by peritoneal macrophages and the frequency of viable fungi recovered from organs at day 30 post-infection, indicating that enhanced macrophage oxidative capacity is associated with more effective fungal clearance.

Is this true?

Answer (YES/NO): YES